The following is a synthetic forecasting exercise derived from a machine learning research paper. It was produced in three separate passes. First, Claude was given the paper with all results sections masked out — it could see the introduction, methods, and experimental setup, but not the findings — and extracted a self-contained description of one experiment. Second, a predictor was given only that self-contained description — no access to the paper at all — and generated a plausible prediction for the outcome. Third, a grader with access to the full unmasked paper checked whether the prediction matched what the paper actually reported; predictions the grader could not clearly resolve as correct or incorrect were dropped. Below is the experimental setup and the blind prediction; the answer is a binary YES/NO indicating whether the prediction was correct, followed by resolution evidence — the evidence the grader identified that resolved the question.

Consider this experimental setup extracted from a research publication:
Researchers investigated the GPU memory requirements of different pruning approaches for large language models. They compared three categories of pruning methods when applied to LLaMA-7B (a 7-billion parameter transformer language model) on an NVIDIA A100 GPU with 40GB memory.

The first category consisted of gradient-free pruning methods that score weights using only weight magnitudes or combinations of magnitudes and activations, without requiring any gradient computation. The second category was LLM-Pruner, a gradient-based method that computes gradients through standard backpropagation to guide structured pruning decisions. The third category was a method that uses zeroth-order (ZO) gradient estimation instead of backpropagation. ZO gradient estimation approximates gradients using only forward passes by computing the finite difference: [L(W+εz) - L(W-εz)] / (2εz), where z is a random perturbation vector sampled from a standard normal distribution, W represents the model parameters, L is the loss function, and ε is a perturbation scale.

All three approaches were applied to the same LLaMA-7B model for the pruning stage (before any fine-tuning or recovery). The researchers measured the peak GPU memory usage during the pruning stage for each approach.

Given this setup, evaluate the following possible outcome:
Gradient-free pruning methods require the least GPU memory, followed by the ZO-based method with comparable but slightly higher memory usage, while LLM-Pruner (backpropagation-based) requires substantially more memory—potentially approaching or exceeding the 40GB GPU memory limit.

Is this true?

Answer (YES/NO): YES